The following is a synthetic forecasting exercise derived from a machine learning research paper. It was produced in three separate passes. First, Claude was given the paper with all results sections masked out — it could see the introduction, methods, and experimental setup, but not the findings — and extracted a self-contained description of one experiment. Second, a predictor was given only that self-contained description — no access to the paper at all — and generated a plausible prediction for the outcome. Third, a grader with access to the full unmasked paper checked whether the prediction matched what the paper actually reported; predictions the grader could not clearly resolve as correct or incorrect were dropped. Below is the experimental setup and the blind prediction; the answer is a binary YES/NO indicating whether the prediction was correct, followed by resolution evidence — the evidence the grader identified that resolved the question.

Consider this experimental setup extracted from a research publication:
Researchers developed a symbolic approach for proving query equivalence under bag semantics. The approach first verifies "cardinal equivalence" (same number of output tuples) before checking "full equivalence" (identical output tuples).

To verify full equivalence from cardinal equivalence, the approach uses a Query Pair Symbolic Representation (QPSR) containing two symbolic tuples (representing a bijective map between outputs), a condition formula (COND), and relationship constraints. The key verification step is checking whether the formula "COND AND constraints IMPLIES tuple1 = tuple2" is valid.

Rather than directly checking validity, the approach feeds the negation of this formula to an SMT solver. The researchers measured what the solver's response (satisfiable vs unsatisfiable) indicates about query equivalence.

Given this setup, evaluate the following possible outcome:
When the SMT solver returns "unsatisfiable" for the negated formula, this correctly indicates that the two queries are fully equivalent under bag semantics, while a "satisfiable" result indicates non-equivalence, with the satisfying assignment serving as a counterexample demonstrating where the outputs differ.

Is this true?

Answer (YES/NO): YES